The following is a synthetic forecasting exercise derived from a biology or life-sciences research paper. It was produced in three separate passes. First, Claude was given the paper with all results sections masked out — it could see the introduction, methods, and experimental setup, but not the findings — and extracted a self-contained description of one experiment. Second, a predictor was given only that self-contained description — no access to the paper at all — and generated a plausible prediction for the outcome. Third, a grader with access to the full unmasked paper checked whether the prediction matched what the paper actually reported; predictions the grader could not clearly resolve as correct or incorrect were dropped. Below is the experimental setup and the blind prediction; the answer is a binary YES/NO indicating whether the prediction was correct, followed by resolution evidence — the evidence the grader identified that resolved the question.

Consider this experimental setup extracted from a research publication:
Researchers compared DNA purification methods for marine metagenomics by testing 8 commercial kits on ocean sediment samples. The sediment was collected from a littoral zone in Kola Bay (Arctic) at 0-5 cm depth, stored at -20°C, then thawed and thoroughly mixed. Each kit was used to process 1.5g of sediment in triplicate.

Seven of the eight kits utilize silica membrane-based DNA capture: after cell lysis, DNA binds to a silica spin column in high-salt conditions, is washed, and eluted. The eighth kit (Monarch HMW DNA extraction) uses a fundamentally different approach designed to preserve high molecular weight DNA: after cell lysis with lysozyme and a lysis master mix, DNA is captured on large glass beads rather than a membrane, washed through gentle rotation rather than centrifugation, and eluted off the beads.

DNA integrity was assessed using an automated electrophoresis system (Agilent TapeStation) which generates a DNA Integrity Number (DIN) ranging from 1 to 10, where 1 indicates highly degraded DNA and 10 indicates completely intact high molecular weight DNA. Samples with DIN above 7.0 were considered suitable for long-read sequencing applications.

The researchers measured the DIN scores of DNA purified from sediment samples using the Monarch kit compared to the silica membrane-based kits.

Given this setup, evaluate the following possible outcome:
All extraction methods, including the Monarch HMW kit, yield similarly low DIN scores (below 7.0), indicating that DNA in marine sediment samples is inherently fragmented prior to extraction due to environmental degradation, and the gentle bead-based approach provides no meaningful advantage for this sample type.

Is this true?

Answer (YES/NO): NO